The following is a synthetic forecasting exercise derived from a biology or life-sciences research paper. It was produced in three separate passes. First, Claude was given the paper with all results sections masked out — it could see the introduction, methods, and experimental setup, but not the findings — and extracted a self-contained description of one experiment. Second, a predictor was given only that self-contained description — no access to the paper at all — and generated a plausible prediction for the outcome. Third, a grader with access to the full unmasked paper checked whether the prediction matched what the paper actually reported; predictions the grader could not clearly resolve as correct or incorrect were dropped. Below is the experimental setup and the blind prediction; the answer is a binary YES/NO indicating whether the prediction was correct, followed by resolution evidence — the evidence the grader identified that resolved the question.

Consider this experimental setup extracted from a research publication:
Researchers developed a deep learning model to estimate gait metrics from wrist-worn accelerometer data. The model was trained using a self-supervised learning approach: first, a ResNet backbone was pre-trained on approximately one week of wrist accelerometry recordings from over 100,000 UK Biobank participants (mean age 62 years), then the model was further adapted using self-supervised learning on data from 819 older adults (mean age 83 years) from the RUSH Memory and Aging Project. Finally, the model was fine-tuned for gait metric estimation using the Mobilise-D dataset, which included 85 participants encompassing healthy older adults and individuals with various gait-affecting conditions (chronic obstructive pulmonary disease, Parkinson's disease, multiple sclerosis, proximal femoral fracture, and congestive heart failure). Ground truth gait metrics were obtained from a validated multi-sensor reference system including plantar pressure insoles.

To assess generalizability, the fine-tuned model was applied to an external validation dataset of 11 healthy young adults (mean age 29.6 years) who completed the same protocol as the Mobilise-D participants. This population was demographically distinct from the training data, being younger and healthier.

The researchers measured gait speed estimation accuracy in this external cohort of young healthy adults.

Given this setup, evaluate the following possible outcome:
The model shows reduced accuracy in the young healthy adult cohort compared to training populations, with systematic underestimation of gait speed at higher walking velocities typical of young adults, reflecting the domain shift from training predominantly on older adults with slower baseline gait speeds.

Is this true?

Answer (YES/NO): NO